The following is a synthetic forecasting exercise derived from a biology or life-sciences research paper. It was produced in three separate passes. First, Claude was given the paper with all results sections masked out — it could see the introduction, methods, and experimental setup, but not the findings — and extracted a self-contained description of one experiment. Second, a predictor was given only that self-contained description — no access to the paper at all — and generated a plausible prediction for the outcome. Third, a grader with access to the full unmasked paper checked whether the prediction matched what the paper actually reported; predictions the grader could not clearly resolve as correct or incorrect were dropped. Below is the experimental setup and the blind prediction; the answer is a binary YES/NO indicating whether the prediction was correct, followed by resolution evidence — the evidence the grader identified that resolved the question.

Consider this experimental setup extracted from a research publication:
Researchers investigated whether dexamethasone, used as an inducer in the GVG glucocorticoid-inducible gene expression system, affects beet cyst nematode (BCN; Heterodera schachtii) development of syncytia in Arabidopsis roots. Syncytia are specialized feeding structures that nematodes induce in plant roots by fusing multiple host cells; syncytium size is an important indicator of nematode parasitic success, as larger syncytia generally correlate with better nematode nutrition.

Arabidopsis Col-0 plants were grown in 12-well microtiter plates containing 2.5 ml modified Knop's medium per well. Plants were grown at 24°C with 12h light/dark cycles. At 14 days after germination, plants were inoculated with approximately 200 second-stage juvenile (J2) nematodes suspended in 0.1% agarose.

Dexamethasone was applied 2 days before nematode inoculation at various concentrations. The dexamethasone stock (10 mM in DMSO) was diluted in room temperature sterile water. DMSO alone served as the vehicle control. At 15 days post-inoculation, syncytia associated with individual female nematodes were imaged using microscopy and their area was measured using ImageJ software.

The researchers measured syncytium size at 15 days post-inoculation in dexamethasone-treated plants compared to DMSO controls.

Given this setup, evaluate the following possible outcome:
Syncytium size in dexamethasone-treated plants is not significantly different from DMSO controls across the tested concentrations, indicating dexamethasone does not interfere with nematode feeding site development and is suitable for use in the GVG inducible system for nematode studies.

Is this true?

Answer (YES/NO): YES